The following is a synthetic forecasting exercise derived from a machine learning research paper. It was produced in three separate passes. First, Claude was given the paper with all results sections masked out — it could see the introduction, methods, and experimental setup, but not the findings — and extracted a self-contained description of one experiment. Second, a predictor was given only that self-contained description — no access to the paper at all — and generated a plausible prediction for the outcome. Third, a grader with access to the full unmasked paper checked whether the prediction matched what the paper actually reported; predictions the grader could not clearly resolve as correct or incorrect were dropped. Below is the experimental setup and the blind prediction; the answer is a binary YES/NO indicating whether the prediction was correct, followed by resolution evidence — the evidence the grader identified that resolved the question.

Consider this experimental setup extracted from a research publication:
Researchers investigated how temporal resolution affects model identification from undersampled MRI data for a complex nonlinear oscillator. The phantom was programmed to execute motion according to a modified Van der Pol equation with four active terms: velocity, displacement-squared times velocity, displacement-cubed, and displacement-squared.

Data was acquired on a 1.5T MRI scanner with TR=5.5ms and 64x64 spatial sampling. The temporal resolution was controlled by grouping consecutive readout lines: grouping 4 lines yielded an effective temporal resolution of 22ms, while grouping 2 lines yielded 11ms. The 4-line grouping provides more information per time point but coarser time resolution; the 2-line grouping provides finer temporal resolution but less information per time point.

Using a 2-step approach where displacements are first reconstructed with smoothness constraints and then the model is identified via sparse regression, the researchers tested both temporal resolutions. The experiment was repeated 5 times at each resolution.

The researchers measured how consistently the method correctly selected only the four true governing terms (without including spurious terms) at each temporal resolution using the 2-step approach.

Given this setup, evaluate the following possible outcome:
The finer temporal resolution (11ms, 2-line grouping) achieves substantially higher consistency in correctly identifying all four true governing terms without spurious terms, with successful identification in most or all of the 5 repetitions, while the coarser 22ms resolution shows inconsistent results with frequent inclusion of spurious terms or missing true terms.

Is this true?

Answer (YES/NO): NO